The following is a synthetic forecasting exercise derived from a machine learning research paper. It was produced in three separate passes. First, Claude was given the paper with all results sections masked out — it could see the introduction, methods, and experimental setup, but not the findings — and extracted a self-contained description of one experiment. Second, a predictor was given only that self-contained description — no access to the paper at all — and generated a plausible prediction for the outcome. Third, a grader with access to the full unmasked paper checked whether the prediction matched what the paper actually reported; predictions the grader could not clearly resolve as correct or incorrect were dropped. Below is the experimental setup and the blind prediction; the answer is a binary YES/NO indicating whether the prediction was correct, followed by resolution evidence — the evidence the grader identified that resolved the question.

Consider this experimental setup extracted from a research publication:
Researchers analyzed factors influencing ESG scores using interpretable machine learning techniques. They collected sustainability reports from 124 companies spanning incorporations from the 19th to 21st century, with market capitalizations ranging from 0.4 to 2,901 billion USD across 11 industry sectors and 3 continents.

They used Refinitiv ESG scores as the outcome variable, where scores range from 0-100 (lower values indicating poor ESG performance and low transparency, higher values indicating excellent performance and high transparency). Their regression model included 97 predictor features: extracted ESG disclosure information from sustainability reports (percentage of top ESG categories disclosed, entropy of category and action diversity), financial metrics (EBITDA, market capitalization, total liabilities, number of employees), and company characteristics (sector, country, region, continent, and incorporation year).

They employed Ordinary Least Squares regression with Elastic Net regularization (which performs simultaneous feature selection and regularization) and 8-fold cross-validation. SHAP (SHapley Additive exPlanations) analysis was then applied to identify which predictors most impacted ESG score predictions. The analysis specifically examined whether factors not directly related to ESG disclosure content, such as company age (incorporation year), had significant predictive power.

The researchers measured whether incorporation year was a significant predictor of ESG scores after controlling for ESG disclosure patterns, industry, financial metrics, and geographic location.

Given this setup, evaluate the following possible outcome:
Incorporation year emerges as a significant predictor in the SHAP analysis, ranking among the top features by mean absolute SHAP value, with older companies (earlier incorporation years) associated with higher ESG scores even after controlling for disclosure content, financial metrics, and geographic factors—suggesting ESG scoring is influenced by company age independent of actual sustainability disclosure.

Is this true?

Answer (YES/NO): YES